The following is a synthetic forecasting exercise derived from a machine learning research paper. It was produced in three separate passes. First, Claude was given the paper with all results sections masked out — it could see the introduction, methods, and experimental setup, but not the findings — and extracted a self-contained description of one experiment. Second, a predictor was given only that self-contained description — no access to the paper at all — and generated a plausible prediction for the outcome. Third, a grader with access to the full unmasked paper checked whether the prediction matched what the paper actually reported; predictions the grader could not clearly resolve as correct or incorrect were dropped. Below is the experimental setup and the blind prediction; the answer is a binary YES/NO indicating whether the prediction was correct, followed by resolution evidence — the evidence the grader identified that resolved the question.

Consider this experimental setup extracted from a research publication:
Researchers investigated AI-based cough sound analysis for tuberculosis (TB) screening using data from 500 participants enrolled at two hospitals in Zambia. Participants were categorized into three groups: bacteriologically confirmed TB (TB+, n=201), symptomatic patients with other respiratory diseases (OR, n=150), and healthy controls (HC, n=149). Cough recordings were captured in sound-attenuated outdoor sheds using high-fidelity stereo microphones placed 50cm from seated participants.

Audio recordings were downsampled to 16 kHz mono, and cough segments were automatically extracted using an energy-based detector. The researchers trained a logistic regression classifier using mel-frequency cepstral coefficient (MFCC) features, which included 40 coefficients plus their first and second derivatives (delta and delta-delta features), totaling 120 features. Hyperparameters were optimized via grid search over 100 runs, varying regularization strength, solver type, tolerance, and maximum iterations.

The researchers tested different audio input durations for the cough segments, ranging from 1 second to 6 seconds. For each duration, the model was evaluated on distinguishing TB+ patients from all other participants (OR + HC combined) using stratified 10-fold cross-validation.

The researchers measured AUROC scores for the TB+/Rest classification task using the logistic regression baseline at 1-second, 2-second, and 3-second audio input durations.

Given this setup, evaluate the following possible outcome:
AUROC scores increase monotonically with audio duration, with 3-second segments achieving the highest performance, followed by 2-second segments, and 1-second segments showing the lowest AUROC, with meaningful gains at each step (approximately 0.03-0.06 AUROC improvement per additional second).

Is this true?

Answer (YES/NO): NO